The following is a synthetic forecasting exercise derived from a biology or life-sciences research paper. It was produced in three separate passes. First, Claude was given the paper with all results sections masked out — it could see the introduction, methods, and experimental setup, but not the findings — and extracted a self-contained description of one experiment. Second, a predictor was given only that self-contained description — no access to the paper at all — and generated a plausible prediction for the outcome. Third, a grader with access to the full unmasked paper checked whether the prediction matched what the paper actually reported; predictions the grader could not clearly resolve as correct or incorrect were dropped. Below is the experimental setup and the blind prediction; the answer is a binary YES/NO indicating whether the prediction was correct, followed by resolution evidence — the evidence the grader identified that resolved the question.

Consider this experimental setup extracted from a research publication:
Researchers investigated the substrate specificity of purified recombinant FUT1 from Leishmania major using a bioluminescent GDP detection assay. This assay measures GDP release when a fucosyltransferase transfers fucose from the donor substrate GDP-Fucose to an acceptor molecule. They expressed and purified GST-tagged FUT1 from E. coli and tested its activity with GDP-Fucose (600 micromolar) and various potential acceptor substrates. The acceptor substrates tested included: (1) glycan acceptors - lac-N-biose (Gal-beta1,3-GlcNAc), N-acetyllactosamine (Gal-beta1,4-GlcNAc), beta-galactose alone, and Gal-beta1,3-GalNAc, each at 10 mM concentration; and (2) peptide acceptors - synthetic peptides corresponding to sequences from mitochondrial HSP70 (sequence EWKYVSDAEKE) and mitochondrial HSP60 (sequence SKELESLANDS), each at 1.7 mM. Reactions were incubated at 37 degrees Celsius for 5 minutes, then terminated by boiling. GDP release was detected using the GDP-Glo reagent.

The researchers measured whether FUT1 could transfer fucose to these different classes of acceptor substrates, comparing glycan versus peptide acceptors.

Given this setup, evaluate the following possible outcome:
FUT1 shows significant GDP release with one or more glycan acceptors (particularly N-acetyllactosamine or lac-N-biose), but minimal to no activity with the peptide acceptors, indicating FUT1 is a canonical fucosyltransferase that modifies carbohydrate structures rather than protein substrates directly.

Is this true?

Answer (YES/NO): NO